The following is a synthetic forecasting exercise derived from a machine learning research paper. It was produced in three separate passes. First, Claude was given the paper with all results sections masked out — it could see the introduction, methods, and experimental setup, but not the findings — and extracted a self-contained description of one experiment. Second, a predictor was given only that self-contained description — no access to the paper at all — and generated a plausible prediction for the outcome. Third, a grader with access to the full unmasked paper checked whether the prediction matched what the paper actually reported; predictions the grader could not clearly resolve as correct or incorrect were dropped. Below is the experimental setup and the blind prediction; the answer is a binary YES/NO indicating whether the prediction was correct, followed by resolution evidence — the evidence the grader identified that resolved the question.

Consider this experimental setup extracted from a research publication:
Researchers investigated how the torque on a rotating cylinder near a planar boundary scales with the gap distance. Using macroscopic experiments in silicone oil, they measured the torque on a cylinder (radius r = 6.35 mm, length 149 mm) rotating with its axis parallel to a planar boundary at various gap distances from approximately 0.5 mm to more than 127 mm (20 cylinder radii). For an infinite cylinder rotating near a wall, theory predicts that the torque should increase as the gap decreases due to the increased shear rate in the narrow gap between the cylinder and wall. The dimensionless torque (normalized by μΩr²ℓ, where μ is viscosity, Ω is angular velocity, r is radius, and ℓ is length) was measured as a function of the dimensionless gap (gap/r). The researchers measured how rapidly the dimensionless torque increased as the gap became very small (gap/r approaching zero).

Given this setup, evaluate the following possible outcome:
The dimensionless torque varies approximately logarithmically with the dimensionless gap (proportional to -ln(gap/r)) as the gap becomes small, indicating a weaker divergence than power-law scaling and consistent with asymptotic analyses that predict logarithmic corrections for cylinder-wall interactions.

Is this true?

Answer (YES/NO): NO